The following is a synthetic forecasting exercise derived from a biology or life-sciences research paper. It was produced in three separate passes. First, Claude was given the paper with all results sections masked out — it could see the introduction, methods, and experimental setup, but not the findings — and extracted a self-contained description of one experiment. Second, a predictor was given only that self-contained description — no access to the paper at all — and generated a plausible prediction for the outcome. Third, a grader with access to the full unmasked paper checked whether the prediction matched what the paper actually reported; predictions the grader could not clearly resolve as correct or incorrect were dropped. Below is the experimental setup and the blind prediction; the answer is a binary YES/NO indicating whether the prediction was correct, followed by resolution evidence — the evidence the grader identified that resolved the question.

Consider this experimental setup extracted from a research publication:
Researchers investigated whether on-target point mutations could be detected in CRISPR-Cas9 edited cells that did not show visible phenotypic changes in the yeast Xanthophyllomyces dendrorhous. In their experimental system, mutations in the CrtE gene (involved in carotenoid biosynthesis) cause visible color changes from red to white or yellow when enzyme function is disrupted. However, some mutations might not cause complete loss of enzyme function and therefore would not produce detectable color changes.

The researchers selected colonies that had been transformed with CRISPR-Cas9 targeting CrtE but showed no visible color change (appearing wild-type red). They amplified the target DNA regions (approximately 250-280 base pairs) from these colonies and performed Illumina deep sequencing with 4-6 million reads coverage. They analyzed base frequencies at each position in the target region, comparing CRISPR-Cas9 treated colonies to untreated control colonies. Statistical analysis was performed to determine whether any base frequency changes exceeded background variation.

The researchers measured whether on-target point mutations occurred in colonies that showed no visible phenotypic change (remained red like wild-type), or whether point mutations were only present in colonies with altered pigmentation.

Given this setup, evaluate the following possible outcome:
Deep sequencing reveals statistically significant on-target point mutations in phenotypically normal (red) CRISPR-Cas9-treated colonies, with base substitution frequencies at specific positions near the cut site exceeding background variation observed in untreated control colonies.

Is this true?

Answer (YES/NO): YES